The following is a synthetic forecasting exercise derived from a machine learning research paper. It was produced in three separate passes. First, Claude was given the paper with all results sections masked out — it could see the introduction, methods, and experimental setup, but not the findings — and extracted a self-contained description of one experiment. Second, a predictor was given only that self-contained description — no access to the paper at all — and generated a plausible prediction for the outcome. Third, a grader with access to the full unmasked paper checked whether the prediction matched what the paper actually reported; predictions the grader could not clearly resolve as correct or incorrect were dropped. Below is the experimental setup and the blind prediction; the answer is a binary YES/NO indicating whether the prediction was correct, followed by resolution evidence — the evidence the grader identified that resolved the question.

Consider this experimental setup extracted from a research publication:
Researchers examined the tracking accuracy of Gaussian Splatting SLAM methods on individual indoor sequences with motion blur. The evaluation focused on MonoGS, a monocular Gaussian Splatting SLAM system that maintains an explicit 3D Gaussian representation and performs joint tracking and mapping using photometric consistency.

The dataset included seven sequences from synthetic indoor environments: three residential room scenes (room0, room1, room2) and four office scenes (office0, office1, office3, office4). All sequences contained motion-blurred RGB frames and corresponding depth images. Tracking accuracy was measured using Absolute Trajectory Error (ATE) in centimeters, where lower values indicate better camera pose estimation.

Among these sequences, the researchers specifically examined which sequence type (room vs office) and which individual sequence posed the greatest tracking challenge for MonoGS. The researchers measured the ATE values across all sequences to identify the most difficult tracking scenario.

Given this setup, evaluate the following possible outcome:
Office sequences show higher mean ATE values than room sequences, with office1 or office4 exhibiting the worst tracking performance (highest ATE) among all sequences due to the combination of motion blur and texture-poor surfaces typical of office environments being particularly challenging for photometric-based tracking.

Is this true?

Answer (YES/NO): YES